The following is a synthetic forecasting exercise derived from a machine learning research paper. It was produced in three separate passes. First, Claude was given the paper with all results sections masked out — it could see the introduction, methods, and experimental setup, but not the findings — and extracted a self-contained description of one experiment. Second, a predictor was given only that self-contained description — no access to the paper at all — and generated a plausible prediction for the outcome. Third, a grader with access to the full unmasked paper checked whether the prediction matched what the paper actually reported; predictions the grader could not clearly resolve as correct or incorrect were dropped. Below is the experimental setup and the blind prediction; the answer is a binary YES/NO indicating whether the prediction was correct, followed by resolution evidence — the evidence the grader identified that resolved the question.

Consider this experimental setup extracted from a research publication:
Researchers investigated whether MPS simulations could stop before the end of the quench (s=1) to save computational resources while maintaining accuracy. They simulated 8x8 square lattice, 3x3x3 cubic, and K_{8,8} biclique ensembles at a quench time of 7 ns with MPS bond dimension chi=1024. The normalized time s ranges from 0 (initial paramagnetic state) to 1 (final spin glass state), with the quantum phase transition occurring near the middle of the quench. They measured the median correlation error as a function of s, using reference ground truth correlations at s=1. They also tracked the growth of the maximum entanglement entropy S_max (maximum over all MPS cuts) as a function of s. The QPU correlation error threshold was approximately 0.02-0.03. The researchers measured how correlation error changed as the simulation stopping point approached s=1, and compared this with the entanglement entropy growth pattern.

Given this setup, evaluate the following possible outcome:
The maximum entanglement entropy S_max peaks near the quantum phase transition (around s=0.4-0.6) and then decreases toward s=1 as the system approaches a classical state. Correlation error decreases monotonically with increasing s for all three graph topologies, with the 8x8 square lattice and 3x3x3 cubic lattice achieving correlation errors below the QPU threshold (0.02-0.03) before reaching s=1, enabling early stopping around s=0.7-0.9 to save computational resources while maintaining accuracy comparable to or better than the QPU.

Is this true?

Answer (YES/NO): NO